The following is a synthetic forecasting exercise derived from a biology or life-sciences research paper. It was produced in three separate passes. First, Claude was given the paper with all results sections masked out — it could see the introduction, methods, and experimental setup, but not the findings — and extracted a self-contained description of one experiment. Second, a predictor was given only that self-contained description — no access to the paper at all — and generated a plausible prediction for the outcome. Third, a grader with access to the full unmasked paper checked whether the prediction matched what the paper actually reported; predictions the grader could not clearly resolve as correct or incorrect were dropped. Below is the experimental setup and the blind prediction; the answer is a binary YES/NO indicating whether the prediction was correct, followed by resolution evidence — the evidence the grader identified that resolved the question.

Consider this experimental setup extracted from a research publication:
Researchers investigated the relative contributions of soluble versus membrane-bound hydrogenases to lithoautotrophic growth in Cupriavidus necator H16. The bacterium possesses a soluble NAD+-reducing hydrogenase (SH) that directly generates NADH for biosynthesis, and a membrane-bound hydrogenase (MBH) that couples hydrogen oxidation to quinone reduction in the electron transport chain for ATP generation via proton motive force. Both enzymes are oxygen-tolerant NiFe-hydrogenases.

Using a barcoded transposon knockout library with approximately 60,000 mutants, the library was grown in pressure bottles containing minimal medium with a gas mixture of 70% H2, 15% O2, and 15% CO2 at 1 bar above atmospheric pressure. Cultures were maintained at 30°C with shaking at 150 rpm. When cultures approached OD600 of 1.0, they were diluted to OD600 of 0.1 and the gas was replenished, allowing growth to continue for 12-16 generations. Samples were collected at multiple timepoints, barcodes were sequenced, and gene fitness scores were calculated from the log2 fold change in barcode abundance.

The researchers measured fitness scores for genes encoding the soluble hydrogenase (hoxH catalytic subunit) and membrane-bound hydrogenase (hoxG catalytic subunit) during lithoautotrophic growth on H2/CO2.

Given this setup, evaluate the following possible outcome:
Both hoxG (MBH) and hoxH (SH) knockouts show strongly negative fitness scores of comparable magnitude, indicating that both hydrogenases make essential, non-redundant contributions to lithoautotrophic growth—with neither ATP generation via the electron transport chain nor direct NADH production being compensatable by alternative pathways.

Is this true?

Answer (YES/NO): NO